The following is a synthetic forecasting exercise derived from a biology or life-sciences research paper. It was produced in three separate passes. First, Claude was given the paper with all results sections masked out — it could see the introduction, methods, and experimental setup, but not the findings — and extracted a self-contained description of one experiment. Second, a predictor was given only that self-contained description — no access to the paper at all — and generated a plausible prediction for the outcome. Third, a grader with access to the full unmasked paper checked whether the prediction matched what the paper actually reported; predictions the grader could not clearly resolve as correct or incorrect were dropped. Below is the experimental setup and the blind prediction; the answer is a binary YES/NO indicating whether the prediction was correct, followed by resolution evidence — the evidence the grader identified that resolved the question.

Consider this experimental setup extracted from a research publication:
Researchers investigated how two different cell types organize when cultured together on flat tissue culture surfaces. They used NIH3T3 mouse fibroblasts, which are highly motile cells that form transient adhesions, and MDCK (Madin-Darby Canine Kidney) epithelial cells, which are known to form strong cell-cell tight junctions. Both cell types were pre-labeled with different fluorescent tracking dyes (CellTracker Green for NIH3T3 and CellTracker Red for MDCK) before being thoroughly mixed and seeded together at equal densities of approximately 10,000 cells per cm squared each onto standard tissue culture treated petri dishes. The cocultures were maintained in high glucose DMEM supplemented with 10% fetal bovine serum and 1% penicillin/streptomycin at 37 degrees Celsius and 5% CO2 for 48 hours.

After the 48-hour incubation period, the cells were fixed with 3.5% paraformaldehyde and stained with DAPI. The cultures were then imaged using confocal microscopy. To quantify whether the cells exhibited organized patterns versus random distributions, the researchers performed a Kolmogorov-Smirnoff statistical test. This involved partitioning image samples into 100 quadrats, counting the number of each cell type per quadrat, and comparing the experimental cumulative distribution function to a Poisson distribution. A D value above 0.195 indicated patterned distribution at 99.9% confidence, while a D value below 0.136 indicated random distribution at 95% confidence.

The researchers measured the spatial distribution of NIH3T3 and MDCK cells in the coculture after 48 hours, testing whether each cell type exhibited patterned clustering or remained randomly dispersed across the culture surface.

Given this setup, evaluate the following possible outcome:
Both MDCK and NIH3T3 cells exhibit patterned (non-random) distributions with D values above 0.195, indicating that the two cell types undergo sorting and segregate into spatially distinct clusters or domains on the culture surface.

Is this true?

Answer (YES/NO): NO